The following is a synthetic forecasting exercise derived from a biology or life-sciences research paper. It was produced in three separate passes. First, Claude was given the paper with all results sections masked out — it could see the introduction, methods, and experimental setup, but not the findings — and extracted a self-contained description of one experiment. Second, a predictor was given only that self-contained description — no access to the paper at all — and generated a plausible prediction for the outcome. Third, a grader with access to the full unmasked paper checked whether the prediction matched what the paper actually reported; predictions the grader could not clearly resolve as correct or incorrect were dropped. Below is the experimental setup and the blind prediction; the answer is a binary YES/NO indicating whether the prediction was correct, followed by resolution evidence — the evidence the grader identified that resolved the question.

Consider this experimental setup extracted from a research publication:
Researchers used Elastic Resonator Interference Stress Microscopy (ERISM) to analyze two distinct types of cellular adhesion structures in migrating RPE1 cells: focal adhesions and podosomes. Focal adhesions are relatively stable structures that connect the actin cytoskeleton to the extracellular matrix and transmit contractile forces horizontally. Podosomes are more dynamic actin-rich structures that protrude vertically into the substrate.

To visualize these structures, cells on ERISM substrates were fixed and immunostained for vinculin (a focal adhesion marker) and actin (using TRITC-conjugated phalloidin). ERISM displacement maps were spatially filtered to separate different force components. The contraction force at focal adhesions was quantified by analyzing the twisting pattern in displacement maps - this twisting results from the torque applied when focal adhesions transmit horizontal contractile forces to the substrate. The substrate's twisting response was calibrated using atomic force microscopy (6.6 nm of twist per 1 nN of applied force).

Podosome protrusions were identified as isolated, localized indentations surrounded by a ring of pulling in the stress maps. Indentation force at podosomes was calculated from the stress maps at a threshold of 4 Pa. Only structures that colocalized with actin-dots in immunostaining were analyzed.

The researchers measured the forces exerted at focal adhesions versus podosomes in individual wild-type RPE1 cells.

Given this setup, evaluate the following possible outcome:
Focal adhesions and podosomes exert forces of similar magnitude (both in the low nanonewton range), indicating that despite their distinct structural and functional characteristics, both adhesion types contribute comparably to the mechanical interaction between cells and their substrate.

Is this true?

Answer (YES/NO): NO